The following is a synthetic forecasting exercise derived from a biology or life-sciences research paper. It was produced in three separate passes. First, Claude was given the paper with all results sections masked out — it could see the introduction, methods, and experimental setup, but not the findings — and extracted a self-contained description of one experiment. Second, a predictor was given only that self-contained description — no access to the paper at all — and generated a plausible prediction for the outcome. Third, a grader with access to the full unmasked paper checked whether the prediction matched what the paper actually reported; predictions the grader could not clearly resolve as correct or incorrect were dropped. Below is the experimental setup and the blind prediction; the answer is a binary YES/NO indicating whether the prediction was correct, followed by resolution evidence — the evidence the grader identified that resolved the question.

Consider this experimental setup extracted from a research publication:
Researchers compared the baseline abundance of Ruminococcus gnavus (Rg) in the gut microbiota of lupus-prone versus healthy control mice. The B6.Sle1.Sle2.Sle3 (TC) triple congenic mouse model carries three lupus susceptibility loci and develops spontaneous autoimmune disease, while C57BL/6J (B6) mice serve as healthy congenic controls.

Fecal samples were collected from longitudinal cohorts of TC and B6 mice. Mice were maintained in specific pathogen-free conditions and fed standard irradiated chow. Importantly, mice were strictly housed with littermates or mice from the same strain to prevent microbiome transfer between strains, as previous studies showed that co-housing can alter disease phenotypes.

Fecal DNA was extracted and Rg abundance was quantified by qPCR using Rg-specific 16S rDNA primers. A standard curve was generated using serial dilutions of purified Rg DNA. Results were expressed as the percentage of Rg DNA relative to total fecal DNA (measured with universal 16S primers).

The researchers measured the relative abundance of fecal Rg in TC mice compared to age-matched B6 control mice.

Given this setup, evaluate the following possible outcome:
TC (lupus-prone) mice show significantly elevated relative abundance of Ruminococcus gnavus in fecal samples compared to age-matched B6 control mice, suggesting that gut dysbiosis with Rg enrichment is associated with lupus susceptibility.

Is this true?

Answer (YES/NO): NO